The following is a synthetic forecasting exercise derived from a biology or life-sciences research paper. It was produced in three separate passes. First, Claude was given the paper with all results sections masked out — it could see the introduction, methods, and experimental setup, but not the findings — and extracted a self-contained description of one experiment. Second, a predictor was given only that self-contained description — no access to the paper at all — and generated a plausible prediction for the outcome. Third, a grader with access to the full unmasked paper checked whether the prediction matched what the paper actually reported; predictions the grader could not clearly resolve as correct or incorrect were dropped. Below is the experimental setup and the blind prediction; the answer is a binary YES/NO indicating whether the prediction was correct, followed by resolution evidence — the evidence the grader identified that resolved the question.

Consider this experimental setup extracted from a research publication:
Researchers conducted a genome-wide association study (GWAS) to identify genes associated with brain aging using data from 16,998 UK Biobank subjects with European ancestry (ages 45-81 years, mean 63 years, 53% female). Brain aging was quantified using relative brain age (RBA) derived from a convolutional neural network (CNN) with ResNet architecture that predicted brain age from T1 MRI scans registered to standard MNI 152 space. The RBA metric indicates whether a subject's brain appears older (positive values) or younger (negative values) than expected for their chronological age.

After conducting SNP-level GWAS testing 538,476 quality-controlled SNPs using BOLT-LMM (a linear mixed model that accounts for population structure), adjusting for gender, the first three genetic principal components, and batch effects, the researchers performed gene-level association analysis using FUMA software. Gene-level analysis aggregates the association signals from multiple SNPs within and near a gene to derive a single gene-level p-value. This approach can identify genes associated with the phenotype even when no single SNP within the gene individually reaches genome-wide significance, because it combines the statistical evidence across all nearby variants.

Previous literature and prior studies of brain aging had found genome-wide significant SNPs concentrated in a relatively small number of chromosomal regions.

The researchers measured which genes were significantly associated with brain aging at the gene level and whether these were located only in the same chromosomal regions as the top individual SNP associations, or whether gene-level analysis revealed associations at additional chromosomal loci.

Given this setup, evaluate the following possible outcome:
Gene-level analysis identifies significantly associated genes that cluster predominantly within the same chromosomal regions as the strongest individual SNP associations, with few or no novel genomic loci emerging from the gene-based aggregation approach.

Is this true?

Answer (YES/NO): YES